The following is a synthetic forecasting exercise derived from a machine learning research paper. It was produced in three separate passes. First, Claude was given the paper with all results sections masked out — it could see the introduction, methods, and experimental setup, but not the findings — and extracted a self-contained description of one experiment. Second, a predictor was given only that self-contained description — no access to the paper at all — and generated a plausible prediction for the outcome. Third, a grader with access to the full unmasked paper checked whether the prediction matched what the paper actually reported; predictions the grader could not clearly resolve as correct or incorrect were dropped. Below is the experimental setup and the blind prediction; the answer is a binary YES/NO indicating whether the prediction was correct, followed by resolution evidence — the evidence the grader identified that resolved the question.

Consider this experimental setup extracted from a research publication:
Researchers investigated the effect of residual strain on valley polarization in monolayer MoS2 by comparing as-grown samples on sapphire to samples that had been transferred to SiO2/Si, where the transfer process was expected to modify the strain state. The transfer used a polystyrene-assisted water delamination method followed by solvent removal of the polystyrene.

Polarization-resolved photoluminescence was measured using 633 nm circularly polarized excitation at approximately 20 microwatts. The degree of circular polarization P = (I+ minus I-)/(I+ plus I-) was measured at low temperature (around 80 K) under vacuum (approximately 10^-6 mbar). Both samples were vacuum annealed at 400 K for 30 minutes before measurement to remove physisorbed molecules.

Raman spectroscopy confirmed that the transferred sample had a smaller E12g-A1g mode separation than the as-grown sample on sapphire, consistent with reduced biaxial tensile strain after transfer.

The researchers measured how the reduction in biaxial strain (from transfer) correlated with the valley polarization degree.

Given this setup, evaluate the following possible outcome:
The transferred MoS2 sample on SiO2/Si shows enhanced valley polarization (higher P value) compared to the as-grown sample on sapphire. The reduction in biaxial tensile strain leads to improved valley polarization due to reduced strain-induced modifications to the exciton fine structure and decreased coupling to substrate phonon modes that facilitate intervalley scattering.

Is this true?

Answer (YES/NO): YES